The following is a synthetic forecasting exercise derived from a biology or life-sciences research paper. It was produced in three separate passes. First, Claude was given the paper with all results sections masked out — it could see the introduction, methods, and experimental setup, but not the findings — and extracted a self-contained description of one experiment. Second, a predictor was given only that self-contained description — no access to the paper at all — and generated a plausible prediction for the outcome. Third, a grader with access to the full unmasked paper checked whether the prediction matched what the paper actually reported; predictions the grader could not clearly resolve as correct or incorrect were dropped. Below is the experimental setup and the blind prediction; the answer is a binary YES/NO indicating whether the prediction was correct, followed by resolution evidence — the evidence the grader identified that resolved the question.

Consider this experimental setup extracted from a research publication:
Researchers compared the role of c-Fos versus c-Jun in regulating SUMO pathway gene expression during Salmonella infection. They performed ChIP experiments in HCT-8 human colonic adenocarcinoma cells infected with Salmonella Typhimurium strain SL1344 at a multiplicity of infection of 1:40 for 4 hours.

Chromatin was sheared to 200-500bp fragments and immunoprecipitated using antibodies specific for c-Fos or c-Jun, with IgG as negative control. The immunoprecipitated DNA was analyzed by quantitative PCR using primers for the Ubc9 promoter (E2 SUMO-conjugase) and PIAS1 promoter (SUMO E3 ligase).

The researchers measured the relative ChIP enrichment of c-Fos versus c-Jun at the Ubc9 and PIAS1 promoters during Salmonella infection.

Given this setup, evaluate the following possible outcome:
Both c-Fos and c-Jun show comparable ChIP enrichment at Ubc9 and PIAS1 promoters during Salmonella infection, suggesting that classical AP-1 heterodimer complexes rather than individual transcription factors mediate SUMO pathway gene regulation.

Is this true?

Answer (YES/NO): NO